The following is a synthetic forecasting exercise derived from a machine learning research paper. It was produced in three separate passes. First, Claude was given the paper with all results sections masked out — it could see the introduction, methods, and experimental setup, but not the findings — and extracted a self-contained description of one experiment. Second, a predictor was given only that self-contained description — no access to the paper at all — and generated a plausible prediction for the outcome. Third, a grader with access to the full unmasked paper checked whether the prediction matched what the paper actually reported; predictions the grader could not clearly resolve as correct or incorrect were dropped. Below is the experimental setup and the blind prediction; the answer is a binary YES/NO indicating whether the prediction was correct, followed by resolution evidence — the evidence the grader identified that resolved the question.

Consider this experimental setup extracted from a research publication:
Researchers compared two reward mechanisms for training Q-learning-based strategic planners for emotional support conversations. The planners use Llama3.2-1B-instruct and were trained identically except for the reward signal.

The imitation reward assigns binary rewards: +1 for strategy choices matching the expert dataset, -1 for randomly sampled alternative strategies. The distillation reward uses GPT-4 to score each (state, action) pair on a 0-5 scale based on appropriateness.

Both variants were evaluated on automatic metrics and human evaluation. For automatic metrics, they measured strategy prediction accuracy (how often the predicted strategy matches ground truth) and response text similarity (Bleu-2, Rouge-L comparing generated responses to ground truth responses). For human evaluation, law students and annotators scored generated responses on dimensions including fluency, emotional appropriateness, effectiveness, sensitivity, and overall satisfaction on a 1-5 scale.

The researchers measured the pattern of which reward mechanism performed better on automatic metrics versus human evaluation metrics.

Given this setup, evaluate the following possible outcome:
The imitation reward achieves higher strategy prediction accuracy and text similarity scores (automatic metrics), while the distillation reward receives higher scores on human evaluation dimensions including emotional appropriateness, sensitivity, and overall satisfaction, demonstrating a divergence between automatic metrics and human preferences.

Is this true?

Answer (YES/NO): YES